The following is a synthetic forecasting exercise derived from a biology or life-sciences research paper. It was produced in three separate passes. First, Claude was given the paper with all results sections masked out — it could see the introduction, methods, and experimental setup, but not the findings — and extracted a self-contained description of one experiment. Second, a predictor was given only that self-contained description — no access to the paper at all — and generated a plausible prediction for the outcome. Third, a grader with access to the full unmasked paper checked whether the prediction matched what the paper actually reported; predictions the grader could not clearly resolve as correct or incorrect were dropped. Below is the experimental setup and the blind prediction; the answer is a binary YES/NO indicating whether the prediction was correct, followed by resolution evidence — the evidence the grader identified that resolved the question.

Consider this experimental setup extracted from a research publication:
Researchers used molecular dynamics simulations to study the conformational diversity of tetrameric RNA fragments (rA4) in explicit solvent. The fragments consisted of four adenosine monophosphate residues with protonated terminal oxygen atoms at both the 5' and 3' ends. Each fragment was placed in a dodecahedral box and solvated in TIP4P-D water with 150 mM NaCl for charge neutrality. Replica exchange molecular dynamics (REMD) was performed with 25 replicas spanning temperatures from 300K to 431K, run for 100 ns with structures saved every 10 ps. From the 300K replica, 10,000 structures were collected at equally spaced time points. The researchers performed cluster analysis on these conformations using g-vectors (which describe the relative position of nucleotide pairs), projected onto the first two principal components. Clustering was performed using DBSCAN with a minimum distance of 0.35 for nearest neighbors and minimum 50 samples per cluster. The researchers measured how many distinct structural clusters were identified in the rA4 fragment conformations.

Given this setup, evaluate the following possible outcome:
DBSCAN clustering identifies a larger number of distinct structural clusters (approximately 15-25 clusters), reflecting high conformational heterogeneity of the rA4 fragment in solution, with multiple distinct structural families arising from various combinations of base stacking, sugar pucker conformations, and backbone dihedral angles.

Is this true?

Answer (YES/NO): NO